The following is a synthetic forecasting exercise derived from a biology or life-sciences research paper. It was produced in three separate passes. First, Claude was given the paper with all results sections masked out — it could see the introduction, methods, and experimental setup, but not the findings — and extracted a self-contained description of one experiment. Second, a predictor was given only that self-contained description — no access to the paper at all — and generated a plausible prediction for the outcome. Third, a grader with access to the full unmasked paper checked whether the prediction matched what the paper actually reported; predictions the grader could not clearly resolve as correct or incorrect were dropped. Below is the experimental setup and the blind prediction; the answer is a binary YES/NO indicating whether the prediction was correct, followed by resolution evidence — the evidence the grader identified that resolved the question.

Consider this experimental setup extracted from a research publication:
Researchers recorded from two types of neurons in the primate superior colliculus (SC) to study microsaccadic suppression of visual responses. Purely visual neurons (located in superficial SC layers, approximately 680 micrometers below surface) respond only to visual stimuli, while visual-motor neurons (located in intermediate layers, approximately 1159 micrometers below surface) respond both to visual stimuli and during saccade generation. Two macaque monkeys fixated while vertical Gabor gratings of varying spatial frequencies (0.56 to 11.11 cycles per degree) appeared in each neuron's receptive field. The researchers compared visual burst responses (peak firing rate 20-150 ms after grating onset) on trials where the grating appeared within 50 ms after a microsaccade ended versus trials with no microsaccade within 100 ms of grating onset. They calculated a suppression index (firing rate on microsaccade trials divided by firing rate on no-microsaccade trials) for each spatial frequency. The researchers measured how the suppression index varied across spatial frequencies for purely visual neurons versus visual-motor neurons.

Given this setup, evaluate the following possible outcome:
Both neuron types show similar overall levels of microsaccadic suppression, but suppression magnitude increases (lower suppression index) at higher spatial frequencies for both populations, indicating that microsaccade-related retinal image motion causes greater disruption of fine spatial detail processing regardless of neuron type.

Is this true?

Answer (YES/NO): NO